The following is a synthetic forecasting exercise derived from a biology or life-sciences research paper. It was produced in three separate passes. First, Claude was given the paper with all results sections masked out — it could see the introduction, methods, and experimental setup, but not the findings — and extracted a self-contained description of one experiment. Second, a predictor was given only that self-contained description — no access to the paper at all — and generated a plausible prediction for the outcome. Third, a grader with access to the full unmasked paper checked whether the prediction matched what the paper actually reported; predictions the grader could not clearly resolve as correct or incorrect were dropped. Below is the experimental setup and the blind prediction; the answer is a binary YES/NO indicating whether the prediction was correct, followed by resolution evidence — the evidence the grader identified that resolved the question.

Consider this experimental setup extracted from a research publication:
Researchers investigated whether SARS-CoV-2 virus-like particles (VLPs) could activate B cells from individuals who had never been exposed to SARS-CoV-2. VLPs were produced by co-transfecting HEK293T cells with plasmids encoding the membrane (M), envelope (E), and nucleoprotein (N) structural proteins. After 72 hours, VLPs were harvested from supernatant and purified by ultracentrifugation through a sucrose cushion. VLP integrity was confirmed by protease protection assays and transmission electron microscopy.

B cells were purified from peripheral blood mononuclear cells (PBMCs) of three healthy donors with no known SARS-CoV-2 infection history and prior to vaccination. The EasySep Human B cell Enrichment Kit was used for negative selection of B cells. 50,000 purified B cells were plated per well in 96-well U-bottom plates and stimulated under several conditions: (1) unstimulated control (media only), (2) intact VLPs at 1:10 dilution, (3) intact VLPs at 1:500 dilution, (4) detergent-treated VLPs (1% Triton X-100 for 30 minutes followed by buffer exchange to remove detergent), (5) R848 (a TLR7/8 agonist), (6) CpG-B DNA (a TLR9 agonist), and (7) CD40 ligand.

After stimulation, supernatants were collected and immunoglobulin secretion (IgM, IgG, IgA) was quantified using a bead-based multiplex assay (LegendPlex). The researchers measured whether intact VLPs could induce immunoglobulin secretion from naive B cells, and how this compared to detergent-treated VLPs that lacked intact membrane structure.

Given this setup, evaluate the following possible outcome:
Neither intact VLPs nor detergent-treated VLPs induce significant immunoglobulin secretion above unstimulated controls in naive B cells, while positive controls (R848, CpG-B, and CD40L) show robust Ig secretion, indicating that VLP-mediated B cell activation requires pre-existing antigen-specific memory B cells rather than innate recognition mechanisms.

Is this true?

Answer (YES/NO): NO